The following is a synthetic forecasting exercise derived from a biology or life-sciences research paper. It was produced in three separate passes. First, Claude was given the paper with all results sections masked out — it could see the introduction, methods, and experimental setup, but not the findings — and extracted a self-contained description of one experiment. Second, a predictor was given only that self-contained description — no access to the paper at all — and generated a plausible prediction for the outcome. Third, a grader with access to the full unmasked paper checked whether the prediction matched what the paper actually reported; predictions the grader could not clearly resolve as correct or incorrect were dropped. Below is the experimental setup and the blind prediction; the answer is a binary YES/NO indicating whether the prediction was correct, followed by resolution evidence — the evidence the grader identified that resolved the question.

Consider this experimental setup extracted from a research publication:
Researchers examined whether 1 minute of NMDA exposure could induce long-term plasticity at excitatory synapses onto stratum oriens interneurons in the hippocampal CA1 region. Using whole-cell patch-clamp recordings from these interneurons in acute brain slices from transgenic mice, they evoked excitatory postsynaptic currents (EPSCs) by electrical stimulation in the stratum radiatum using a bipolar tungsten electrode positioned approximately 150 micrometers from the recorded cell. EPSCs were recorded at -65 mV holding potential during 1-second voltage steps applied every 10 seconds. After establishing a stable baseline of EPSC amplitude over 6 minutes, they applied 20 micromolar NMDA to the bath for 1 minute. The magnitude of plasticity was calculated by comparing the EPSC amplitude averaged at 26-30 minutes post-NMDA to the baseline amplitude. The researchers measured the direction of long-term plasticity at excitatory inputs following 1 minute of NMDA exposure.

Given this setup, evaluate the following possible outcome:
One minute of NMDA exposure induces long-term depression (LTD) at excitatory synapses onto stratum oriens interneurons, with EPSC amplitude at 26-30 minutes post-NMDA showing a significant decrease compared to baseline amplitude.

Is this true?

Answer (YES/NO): NO